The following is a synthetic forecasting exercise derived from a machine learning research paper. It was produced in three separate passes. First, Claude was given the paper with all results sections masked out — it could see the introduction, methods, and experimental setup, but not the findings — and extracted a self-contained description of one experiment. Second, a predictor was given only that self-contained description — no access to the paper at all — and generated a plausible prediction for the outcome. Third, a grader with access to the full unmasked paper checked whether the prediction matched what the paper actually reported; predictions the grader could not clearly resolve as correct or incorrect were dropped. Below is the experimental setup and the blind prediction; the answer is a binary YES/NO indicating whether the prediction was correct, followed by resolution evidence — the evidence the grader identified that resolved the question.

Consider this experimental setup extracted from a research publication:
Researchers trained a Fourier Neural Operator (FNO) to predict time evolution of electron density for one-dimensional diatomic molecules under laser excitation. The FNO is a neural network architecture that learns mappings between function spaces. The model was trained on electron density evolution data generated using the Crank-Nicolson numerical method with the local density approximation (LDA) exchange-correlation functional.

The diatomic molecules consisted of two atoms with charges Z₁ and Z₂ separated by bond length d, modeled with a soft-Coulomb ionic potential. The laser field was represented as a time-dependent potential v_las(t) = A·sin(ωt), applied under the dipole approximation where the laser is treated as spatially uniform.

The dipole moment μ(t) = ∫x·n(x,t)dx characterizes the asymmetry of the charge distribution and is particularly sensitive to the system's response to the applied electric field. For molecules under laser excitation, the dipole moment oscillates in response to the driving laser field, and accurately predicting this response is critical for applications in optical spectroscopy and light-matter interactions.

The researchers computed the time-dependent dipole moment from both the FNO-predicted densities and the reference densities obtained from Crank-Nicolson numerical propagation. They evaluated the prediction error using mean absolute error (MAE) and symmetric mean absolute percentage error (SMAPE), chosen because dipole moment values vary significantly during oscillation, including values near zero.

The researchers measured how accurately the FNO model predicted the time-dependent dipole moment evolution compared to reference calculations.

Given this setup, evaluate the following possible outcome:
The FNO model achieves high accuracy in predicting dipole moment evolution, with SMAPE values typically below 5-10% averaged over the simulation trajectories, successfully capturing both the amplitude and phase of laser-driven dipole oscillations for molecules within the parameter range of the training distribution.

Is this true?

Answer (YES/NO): YES